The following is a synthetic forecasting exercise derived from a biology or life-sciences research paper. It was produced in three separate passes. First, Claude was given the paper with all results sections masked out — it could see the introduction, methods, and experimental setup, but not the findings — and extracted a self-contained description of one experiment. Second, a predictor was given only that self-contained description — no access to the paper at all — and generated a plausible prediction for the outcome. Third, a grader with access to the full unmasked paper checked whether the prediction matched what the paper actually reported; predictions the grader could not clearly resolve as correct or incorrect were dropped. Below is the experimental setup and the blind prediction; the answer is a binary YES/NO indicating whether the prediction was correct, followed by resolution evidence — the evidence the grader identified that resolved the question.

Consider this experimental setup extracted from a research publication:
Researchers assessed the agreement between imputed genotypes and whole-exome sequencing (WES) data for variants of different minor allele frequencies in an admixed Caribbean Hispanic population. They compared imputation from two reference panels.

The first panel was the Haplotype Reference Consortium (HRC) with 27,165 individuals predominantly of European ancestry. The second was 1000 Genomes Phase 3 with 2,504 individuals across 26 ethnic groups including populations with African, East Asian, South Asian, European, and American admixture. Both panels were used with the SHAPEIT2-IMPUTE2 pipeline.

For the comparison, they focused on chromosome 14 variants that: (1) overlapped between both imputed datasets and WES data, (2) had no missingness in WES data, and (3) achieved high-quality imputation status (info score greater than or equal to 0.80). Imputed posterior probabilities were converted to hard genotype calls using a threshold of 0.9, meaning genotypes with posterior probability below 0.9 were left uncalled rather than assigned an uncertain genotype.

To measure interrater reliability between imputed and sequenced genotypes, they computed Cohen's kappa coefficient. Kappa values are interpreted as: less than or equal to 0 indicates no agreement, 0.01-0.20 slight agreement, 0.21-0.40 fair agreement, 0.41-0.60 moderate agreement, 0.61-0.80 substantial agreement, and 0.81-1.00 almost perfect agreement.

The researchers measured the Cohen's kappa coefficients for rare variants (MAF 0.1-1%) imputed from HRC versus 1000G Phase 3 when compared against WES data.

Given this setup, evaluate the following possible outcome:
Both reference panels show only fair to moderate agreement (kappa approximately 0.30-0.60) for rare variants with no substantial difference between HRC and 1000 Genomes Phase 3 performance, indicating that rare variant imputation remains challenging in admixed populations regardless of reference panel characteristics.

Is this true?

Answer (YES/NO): NO